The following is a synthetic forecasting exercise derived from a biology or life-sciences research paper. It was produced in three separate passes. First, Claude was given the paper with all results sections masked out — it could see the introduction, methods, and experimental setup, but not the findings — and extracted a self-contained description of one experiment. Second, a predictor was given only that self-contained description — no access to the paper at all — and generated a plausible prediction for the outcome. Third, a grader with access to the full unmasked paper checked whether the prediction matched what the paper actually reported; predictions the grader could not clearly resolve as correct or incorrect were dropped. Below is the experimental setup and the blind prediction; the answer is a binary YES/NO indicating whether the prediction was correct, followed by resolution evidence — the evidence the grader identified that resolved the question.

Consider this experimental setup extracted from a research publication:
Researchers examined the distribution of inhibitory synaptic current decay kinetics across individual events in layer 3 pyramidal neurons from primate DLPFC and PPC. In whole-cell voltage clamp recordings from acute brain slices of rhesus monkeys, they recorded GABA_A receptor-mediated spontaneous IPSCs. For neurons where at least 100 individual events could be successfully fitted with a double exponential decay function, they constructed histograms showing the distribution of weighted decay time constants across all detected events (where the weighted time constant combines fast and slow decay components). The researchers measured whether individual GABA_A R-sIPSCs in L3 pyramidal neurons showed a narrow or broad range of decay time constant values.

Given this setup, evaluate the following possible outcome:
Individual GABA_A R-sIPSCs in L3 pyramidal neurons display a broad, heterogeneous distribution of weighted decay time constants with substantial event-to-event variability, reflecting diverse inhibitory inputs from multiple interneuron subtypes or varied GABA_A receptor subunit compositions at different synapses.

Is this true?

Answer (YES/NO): YES